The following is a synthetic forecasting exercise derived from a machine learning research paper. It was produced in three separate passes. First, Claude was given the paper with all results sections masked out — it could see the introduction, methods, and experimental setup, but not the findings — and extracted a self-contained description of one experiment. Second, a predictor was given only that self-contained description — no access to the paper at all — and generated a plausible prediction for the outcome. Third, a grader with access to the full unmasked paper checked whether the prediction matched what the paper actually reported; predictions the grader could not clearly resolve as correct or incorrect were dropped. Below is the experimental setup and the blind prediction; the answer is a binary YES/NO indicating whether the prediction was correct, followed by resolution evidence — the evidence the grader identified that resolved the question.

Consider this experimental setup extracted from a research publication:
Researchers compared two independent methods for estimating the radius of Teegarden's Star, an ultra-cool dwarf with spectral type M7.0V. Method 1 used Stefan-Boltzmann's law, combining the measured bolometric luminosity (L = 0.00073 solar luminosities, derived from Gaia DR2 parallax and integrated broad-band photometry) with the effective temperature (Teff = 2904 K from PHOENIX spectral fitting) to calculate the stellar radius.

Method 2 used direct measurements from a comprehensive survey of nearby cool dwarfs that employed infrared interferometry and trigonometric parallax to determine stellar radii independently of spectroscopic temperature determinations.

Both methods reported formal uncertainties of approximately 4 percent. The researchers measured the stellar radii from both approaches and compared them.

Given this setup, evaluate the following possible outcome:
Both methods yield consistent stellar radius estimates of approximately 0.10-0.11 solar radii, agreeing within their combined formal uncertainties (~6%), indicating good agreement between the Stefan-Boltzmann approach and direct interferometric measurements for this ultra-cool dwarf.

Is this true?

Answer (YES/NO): NO